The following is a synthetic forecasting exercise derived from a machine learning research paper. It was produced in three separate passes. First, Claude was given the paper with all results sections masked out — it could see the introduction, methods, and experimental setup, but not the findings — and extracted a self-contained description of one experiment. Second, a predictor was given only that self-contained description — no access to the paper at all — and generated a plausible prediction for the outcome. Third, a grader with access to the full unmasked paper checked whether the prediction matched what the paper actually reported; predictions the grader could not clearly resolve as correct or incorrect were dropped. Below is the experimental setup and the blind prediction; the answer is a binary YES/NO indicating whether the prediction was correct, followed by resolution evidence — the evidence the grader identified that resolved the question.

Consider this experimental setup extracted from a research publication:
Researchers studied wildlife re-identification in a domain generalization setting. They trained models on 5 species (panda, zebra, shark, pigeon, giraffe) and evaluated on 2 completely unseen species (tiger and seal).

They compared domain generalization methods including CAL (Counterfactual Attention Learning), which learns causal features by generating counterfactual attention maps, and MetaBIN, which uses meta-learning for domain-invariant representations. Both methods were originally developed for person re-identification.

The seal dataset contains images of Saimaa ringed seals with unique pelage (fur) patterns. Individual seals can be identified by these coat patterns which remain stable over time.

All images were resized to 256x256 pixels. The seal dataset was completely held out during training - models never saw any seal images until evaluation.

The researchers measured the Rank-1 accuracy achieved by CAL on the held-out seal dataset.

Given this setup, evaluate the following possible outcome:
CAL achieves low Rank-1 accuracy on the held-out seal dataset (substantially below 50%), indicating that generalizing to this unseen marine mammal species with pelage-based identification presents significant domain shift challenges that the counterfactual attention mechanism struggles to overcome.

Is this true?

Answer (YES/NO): NO